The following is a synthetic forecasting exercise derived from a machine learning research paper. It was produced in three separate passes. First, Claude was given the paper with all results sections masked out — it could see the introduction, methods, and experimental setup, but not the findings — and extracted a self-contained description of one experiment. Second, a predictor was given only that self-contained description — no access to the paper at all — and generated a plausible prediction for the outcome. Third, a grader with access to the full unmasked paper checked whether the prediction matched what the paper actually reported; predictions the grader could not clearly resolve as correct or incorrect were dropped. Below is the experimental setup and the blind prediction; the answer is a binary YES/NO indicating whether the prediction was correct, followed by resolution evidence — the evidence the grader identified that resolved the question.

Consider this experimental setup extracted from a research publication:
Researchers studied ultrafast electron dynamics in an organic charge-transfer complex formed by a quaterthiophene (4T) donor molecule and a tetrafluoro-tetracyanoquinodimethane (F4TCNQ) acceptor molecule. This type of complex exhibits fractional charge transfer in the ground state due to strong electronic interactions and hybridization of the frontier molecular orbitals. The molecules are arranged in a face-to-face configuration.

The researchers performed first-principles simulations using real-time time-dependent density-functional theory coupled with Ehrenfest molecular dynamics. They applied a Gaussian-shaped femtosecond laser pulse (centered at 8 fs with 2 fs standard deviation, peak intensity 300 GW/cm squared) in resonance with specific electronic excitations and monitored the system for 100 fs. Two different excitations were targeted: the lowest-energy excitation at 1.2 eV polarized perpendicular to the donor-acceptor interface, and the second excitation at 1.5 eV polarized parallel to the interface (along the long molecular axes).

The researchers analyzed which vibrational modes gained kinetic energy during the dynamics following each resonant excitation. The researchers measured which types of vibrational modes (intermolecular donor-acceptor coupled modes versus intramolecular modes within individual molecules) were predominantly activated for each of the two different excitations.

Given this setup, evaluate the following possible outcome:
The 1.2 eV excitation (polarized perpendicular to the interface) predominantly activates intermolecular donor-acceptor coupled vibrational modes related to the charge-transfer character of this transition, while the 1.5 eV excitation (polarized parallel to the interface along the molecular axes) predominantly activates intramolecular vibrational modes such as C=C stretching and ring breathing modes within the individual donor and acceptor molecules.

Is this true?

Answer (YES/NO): NO